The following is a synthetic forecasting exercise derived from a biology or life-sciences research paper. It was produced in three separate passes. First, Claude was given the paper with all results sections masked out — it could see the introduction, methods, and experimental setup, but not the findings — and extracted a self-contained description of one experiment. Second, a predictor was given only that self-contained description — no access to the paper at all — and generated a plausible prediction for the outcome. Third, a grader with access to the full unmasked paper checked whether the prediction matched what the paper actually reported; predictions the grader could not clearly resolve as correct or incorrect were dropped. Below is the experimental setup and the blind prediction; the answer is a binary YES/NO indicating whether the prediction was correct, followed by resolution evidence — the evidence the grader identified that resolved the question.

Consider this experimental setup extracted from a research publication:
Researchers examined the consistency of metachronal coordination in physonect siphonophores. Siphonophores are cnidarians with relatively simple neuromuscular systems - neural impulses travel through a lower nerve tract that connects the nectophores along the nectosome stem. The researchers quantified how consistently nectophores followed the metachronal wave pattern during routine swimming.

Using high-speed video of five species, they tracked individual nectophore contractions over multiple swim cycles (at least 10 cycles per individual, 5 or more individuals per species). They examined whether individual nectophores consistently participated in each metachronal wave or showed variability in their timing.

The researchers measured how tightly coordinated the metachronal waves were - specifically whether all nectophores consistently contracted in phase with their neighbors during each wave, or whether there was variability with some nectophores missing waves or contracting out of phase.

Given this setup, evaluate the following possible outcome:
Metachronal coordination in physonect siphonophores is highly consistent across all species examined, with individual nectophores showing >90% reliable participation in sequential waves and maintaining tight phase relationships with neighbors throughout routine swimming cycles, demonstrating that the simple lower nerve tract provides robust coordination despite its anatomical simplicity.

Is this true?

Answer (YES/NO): NO